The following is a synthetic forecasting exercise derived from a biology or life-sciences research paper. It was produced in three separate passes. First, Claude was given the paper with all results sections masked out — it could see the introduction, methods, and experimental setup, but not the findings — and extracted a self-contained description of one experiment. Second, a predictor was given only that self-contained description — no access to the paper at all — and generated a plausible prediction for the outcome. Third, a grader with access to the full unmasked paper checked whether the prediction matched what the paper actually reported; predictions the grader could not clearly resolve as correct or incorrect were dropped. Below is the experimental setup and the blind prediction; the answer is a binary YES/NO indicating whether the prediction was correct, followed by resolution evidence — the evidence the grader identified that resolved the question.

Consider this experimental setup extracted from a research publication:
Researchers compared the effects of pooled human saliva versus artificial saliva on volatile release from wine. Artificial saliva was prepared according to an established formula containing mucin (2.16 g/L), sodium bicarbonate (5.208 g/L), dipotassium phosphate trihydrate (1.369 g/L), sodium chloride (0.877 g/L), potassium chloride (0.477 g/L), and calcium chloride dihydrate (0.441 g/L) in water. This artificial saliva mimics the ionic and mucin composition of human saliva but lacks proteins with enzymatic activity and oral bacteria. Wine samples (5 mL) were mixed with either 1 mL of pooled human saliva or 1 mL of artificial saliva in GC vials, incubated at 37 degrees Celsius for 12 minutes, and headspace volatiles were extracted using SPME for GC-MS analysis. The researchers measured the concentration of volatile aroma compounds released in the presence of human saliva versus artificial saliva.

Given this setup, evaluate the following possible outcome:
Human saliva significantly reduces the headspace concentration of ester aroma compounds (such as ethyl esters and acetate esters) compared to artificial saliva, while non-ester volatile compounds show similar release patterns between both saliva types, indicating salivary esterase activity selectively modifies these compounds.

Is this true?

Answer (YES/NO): NO